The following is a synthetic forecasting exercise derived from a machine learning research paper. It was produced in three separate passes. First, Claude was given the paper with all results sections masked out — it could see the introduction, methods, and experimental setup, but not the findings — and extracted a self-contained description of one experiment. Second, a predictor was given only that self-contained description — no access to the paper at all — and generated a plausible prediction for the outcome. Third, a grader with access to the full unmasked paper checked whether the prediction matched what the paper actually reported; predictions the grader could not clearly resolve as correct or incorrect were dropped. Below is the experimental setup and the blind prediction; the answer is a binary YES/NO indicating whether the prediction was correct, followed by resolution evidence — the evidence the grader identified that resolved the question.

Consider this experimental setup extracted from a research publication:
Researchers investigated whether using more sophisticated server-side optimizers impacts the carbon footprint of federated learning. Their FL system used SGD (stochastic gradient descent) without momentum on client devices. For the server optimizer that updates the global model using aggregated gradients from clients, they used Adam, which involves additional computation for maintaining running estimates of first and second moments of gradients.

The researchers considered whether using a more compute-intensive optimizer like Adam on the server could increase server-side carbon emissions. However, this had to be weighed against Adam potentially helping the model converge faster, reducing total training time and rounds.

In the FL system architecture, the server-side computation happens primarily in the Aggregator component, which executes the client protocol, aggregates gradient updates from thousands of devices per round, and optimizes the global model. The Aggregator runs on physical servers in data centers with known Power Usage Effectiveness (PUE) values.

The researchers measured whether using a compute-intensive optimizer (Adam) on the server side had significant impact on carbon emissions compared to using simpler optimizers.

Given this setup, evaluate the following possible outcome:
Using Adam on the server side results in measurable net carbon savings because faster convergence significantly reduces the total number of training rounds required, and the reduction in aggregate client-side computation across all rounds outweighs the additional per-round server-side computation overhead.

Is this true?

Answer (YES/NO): NO